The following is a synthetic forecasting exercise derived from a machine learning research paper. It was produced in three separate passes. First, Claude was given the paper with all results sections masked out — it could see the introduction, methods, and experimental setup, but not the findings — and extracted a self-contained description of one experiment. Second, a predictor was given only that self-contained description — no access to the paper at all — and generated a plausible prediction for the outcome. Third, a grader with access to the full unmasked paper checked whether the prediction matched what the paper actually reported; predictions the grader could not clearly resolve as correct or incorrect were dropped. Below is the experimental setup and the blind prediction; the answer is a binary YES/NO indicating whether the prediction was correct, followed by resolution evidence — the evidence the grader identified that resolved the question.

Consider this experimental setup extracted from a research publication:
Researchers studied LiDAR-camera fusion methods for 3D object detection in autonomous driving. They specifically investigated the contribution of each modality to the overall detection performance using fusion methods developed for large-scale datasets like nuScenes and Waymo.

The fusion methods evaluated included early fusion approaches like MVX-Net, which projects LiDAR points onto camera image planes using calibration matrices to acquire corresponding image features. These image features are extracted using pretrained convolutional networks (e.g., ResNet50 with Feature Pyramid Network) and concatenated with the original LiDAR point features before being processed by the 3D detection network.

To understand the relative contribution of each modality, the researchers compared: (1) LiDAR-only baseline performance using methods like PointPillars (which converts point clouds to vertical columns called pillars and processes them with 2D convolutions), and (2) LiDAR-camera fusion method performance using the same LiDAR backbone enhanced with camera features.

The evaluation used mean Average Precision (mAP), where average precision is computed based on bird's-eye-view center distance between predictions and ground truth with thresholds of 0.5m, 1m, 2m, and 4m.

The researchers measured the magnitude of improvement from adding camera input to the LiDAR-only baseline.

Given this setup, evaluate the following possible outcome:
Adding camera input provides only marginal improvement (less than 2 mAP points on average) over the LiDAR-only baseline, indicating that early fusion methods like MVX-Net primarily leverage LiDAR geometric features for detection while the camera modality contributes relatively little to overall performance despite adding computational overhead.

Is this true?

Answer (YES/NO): YES